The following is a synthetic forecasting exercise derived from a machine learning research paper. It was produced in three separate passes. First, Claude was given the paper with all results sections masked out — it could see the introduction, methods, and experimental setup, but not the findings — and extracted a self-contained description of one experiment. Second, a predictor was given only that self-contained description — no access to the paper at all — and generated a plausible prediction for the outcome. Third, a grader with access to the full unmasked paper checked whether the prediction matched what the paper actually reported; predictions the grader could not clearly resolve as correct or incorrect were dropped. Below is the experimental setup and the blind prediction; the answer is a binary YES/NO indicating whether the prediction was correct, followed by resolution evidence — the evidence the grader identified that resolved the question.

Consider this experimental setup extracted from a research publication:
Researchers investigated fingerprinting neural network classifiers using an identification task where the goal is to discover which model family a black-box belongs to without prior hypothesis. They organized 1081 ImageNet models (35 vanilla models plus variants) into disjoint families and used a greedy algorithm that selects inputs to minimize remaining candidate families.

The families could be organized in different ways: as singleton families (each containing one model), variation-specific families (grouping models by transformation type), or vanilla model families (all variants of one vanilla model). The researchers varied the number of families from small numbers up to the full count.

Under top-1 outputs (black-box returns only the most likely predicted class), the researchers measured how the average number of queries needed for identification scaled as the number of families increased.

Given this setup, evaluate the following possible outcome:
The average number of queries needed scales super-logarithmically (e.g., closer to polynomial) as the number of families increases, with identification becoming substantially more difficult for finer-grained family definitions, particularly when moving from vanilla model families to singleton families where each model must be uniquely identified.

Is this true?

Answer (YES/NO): NO